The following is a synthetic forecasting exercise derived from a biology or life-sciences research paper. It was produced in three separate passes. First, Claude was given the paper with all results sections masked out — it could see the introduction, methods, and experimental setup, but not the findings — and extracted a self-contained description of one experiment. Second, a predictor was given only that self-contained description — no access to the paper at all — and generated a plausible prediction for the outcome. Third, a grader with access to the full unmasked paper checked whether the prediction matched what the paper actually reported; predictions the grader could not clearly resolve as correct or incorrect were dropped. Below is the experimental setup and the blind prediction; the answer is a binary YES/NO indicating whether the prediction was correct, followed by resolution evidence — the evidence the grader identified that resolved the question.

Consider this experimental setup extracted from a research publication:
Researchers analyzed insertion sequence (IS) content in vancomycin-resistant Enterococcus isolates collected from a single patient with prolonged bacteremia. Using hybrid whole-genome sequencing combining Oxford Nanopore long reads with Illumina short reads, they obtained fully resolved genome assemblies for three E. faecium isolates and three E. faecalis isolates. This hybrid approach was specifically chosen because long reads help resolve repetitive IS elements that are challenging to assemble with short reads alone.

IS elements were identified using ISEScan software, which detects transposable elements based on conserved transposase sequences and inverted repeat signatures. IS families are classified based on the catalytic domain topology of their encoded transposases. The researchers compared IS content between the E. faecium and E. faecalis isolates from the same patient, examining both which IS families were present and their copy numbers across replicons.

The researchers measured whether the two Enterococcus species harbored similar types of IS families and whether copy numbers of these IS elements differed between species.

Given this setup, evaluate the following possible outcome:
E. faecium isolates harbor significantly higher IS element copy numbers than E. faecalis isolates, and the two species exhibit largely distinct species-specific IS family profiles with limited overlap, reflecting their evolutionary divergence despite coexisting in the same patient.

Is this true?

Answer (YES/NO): NO